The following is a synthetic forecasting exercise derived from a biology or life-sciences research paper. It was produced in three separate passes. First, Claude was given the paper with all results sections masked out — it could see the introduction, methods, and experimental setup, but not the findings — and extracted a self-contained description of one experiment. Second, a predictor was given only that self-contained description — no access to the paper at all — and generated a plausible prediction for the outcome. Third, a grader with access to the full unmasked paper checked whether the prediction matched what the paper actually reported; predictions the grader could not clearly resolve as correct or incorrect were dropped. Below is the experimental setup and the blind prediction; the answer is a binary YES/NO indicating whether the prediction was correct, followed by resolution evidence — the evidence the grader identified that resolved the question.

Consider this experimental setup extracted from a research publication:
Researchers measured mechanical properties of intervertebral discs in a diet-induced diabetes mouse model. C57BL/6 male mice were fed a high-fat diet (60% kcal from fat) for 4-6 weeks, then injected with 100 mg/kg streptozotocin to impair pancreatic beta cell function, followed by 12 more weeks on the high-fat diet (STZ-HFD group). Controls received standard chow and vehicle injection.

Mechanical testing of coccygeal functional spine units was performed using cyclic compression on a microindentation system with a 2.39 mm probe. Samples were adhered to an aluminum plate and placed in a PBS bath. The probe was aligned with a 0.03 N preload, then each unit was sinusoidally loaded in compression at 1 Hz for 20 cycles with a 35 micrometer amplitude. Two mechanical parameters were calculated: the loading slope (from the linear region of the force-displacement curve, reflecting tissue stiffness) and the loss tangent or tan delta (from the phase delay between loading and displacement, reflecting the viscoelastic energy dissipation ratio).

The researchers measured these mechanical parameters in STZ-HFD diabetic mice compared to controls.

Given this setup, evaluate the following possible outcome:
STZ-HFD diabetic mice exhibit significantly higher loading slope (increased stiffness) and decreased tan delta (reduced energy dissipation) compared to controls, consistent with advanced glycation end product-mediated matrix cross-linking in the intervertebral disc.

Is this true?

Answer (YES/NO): NO